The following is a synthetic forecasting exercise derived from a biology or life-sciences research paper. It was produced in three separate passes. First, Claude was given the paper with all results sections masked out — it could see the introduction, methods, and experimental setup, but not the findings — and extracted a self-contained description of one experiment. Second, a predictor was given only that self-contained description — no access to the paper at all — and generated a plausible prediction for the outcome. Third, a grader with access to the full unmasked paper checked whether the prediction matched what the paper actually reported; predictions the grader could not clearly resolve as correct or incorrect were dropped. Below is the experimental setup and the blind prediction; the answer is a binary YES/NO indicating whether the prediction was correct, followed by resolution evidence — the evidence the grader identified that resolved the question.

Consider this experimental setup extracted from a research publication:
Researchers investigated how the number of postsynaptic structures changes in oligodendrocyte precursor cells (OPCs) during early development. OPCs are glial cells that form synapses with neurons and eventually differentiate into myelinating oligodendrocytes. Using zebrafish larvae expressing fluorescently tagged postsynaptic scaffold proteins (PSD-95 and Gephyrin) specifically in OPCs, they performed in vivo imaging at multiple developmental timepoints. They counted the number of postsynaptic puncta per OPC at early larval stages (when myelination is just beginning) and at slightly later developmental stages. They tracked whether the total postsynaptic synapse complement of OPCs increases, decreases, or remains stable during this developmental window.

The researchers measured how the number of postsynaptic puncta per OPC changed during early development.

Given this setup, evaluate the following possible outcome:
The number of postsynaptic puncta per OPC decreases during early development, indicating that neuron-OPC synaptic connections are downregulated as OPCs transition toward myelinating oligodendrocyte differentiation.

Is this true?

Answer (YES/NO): NO